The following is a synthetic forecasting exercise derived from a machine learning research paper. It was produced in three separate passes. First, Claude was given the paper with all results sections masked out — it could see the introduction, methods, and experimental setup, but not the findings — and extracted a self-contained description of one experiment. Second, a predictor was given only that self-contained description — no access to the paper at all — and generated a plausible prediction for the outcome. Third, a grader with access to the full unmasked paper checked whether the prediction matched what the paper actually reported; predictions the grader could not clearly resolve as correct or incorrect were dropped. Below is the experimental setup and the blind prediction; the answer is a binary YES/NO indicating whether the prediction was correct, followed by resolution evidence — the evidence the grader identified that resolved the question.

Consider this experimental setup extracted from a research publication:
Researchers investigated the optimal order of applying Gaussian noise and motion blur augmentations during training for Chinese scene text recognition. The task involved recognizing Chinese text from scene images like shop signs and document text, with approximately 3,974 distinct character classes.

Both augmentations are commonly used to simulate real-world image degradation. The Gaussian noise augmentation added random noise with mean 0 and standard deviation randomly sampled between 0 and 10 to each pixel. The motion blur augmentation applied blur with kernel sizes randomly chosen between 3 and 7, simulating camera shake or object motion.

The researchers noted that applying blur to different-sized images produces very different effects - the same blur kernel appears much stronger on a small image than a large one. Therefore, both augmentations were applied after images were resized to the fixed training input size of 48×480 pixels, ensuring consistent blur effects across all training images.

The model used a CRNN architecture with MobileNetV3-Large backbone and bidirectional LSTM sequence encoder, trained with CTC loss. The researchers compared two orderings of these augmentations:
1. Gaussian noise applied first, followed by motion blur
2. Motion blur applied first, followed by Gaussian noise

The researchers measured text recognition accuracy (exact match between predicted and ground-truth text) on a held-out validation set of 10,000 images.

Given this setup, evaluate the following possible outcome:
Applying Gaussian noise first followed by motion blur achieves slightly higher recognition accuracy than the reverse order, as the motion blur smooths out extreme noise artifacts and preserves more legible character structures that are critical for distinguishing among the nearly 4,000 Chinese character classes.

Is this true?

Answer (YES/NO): YES